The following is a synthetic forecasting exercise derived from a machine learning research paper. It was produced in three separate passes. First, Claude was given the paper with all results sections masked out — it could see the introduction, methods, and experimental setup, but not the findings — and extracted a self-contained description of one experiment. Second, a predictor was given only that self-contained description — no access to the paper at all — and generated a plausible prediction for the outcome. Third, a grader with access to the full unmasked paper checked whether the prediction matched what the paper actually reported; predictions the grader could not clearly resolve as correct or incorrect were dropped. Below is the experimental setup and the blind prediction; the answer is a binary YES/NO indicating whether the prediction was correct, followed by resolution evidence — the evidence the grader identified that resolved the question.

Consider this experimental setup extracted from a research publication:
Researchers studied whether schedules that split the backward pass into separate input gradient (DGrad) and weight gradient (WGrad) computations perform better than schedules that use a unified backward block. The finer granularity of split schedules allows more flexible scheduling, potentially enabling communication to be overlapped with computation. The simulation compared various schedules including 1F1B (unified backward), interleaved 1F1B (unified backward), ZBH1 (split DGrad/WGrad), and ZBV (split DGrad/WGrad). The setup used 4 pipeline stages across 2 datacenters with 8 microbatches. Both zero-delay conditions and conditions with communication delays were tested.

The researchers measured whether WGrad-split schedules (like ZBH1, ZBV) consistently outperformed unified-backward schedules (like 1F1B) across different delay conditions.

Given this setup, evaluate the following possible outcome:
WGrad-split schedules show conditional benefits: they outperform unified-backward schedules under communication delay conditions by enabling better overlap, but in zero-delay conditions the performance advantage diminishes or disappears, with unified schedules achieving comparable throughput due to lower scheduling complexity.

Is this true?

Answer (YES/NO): NO